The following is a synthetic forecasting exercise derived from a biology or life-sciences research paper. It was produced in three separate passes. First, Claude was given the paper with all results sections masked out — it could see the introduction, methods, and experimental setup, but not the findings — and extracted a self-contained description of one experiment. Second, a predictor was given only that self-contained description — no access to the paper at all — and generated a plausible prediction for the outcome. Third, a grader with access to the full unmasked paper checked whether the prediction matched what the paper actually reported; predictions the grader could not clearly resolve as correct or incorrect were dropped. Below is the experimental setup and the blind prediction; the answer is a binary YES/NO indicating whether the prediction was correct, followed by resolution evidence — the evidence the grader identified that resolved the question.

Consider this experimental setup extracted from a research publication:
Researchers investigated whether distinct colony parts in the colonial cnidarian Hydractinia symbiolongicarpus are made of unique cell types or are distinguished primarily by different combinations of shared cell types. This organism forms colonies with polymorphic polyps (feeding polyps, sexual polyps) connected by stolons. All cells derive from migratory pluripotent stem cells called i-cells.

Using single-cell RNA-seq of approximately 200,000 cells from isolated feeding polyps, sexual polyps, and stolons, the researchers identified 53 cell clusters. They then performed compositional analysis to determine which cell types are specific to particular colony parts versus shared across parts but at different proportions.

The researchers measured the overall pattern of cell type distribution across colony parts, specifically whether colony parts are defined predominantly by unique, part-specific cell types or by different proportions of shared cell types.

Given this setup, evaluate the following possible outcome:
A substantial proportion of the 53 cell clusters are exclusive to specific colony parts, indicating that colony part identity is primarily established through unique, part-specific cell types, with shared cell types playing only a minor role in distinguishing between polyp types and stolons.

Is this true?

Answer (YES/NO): NO